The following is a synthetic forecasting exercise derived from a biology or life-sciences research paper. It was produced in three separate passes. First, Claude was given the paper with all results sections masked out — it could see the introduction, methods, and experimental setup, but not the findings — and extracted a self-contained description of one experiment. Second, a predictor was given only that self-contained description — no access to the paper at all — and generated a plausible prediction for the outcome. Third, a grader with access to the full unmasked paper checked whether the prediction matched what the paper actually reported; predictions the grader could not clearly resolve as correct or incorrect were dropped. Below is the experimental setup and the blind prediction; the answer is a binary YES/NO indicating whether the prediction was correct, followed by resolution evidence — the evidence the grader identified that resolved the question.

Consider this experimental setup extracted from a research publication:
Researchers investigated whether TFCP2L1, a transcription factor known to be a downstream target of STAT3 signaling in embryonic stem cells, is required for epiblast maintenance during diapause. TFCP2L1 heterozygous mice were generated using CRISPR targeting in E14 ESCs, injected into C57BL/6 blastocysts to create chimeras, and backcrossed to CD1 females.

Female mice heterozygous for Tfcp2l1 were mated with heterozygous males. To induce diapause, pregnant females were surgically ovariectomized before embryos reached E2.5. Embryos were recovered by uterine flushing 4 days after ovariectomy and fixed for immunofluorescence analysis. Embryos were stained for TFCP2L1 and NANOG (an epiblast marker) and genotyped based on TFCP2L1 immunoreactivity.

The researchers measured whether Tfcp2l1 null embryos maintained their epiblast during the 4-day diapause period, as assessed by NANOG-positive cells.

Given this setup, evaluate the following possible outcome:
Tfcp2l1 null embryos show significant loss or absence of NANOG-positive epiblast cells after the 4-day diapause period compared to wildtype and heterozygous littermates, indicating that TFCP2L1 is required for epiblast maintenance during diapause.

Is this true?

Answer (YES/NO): YES